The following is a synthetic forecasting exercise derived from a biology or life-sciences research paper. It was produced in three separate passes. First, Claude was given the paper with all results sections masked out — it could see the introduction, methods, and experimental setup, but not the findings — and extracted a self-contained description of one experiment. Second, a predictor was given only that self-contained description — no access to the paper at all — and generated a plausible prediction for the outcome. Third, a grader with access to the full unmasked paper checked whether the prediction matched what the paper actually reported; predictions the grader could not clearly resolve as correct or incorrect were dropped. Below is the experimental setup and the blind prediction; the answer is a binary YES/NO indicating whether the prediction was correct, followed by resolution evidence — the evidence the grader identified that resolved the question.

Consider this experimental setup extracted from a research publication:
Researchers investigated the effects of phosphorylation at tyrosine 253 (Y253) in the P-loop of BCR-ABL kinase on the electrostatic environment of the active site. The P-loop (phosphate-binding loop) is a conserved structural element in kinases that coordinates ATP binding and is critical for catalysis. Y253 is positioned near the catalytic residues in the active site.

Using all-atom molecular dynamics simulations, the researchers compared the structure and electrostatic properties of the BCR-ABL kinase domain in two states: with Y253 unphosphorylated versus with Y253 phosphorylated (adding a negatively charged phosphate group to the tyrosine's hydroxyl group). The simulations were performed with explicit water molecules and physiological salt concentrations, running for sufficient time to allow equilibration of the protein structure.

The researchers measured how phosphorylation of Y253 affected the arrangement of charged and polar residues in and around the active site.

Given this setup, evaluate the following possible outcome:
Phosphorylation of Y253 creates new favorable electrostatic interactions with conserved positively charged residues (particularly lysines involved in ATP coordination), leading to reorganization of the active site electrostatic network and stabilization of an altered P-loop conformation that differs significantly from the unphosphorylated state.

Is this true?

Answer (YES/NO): NO